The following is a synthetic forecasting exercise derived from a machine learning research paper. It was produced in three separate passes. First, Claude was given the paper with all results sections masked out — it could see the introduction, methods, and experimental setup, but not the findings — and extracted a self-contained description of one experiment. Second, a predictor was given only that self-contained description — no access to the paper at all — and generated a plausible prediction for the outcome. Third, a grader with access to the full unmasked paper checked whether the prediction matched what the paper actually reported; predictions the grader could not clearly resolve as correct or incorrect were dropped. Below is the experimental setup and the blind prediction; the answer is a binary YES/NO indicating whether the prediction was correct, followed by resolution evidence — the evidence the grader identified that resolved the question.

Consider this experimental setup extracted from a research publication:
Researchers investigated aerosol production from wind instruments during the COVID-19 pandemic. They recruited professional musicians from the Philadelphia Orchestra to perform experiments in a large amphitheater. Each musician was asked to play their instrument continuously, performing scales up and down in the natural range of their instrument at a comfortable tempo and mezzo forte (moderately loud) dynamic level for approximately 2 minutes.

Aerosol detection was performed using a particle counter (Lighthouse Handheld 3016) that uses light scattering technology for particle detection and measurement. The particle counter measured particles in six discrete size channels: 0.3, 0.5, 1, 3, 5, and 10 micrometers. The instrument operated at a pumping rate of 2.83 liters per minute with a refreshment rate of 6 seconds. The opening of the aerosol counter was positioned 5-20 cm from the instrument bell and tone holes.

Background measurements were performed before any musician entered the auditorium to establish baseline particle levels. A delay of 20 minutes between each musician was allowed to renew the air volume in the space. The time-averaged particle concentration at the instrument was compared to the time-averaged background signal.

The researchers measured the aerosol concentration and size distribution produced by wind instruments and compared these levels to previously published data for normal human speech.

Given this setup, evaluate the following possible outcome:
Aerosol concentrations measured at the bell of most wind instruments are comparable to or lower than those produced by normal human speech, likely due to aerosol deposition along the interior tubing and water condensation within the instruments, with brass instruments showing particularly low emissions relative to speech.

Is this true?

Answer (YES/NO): NO